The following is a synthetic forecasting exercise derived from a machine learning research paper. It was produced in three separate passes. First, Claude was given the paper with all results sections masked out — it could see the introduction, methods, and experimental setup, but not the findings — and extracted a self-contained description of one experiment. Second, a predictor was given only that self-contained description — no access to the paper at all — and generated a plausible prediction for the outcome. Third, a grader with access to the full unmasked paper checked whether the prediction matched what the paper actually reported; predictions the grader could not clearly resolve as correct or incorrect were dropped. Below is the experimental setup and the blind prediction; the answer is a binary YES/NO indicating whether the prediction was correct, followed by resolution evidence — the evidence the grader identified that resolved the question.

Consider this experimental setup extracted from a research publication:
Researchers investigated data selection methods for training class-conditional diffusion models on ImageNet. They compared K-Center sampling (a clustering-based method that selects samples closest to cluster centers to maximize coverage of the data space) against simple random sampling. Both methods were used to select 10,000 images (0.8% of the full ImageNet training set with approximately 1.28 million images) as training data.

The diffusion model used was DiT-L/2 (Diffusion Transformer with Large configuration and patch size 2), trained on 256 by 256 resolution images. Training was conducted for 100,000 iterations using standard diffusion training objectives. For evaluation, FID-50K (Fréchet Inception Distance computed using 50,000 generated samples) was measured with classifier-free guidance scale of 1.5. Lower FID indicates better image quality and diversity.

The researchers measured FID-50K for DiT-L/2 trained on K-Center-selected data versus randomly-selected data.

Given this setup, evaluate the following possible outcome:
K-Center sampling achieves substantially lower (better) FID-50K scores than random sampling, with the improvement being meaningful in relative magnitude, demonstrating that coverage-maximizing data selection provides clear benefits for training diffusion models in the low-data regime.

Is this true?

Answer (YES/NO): NO